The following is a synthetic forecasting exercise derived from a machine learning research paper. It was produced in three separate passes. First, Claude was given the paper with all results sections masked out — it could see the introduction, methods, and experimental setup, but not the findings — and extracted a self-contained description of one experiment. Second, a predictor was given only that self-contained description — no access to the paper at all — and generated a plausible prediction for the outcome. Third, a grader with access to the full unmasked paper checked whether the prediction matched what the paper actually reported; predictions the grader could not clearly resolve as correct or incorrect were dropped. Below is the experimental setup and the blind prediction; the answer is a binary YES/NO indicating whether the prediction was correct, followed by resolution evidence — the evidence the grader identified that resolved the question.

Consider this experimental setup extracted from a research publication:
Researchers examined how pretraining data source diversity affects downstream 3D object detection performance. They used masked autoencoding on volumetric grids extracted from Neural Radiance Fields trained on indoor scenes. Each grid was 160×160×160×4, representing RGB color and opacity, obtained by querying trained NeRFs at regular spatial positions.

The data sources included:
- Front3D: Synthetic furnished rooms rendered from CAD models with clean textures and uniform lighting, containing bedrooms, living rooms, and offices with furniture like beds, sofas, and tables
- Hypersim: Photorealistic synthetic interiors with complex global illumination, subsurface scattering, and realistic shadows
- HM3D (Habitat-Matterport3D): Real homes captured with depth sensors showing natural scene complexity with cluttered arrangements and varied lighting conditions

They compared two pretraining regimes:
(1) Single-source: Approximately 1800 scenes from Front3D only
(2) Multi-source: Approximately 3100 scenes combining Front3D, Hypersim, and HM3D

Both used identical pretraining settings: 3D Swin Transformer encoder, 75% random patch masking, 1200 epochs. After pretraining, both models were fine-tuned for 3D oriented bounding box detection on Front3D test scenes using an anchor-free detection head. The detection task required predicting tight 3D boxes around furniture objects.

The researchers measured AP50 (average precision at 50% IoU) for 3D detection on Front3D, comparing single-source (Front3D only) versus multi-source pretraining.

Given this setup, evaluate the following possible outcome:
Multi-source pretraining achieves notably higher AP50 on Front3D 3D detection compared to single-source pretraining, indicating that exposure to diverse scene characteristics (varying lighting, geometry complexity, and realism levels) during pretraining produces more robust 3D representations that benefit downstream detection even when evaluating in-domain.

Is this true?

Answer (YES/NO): YES